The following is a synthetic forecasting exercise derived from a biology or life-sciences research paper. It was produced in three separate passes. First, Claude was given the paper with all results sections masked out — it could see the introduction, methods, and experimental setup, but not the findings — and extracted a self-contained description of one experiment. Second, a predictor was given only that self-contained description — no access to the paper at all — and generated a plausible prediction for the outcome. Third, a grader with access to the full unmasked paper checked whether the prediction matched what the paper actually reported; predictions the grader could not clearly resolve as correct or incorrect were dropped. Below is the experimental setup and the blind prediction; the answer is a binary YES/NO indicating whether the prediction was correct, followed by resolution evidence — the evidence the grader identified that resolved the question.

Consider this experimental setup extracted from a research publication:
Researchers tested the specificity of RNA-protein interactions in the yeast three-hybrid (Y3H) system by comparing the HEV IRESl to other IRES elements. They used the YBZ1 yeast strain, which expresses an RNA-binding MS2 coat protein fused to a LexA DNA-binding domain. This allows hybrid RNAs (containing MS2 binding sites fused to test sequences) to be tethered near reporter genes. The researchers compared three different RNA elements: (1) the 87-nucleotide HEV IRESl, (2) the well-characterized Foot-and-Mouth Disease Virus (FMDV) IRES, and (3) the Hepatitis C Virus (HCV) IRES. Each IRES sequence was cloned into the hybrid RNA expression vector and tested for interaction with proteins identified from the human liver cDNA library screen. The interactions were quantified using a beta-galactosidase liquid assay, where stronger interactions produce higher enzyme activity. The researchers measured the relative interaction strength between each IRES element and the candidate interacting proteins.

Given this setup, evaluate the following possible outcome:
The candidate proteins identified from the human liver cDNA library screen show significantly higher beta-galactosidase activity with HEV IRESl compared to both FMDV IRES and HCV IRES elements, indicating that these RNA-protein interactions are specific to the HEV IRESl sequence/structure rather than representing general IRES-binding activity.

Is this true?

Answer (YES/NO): NO